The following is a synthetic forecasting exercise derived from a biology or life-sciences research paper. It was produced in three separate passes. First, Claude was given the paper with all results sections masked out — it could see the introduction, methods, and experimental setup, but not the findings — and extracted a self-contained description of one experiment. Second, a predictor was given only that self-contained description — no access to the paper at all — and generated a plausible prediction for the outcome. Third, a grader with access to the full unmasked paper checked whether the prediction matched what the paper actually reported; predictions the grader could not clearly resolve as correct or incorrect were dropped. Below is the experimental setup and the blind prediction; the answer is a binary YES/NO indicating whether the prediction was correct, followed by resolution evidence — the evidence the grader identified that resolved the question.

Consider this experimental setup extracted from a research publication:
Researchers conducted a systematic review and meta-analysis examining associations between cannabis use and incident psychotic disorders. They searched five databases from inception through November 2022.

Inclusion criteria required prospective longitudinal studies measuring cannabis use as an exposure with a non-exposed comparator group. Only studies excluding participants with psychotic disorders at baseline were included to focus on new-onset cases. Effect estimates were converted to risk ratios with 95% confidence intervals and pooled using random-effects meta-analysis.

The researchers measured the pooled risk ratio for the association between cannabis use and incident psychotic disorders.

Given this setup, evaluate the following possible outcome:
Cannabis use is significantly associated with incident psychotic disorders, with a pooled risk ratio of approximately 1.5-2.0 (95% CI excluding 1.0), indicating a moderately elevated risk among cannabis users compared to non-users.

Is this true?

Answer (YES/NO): NO